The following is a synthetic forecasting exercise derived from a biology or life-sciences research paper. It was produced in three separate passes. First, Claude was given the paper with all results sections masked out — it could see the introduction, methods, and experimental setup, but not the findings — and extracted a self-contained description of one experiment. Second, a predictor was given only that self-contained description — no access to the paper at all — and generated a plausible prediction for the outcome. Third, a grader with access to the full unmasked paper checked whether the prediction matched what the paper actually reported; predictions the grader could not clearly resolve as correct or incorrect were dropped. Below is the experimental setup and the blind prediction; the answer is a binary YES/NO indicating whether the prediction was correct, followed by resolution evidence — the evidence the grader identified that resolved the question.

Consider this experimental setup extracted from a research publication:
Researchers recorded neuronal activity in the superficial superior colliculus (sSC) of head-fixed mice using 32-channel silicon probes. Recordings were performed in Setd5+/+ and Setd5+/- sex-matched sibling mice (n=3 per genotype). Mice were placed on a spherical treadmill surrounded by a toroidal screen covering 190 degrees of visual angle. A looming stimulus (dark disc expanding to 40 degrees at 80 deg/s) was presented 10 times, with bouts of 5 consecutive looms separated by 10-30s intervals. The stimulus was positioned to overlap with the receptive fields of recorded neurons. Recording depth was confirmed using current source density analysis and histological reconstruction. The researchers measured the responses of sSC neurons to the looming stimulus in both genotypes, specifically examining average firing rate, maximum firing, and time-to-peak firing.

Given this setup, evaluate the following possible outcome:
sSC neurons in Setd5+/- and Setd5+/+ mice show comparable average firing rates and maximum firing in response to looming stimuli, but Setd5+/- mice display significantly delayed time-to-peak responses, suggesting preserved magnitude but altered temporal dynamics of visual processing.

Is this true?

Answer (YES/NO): NO